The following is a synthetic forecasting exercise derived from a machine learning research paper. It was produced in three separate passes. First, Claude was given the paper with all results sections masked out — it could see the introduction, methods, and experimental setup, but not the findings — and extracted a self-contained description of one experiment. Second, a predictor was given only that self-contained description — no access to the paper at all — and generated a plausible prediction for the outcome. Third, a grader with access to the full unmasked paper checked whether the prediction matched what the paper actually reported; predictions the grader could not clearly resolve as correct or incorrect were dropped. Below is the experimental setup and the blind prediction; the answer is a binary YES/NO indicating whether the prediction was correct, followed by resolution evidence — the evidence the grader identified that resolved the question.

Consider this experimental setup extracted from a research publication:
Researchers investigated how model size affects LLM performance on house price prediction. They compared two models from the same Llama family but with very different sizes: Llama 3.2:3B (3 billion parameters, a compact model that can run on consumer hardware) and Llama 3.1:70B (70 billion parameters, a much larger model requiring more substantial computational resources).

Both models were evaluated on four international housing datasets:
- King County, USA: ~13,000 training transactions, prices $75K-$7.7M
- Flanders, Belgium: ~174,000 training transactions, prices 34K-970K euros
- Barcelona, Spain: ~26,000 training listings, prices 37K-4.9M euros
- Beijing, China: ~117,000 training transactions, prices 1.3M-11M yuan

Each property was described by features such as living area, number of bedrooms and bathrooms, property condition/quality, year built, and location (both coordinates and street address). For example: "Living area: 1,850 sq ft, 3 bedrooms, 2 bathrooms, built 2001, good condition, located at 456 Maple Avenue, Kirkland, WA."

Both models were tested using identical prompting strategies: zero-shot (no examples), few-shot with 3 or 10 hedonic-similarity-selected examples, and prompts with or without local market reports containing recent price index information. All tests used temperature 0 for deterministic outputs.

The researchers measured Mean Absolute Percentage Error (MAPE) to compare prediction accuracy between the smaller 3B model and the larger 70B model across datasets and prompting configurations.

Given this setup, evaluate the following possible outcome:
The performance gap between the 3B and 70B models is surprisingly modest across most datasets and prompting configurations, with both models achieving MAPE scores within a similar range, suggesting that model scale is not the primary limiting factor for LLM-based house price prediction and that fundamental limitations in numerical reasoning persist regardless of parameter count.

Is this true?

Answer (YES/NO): NO